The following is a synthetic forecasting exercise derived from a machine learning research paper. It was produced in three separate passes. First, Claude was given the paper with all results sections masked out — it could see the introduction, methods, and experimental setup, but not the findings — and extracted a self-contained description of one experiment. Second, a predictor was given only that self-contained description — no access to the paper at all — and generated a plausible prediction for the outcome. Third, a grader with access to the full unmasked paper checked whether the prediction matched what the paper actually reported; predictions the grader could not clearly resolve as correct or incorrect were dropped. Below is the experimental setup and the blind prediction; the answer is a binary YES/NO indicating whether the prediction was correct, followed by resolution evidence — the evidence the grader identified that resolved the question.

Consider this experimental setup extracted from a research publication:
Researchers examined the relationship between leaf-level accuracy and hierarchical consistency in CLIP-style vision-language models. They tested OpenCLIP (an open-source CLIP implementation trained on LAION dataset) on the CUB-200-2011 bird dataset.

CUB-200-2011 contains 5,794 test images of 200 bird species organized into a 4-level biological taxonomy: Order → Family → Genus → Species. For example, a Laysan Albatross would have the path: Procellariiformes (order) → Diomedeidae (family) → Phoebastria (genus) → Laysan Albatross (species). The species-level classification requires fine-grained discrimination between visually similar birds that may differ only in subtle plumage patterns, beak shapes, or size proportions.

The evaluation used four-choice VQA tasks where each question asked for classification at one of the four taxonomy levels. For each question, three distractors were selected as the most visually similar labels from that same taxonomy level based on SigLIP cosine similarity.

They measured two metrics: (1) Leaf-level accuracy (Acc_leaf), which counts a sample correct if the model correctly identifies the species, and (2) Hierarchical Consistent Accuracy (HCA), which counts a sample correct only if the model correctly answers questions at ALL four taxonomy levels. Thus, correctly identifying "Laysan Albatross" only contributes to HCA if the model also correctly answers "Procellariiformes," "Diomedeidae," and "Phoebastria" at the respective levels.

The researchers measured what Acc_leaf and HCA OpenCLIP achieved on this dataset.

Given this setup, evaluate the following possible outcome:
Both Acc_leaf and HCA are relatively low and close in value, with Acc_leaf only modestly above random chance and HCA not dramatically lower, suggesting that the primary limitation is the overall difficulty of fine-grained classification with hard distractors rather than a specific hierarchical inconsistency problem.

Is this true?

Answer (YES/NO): NO